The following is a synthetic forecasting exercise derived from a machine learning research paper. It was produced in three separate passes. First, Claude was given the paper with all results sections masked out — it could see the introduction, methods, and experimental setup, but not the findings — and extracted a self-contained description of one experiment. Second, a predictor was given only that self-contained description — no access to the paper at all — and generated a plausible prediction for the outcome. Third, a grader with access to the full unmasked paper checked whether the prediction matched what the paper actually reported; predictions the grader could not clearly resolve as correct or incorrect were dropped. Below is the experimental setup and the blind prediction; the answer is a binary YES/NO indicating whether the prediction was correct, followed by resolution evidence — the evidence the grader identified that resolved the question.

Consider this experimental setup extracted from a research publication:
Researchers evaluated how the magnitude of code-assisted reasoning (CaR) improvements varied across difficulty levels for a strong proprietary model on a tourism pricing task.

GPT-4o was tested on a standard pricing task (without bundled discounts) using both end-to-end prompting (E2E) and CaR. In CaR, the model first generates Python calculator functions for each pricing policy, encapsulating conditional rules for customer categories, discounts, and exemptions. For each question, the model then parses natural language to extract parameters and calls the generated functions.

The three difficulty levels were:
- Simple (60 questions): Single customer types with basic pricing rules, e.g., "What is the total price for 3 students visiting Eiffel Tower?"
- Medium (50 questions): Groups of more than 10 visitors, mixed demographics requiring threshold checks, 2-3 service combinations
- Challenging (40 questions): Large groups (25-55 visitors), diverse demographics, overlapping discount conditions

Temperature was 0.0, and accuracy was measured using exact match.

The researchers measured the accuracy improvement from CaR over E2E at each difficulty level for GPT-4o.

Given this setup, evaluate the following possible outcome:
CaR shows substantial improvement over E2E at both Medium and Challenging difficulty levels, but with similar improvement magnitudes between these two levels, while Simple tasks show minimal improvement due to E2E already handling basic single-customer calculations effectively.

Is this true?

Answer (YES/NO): NO